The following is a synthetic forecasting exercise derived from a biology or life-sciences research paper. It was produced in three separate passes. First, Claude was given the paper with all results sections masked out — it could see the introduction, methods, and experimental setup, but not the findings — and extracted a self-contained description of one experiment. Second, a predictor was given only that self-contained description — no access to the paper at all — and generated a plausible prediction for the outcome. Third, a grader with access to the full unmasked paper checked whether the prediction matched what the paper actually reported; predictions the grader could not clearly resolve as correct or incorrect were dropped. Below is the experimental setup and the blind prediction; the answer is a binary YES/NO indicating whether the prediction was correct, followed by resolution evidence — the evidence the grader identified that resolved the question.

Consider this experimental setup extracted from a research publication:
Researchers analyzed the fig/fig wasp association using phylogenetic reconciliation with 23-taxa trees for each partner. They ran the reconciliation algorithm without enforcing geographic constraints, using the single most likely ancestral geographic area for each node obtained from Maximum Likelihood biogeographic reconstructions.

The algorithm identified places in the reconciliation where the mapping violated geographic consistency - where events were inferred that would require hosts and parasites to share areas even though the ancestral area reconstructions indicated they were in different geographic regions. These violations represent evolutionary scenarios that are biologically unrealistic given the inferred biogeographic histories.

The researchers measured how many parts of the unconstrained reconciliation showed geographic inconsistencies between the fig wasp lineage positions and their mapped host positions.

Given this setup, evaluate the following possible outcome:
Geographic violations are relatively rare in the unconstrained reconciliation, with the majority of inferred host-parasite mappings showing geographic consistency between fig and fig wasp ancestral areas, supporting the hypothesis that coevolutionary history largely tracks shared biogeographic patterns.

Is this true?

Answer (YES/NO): YES